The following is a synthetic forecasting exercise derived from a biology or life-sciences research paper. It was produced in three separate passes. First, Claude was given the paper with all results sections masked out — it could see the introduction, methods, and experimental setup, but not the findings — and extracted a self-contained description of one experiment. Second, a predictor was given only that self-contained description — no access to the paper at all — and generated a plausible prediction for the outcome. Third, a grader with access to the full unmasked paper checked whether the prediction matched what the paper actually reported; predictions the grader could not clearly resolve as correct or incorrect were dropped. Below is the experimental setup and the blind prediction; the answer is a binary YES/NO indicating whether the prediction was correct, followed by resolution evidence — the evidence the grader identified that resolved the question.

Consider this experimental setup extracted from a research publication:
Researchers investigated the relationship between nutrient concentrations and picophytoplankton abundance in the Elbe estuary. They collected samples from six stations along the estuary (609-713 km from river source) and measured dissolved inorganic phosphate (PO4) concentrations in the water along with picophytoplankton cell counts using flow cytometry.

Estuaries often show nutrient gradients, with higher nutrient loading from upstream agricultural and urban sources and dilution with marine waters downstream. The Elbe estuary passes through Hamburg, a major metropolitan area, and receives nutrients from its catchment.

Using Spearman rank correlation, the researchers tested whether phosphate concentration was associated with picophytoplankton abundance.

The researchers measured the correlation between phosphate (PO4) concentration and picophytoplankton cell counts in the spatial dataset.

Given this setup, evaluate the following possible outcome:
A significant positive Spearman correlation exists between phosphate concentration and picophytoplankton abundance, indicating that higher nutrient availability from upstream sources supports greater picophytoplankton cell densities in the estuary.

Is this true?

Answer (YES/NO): NO